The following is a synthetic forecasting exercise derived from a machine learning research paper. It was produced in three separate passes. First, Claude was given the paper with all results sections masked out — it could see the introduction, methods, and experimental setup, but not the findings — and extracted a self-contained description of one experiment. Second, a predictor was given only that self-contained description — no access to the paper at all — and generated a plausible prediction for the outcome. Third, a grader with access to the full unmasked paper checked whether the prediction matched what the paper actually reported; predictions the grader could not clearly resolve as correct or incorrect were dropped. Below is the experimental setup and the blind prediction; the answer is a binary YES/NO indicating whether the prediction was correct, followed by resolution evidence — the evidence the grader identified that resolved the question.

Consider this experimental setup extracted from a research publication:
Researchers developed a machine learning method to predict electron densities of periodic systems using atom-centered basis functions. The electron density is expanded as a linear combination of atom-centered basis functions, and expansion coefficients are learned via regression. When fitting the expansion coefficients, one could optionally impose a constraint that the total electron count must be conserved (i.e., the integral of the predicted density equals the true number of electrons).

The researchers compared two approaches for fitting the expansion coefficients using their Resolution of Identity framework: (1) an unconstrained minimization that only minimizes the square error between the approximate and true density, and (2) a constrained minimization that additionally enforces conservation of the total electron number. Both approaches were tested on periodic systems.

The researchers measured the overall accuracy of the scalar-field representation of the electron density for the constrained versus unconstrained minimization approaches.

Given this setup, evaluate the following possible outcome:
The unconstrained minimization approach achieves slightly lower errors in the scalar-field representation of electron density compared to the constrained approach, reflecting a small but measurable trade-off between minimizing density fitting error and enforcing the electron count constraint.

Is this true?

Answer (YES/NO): NO